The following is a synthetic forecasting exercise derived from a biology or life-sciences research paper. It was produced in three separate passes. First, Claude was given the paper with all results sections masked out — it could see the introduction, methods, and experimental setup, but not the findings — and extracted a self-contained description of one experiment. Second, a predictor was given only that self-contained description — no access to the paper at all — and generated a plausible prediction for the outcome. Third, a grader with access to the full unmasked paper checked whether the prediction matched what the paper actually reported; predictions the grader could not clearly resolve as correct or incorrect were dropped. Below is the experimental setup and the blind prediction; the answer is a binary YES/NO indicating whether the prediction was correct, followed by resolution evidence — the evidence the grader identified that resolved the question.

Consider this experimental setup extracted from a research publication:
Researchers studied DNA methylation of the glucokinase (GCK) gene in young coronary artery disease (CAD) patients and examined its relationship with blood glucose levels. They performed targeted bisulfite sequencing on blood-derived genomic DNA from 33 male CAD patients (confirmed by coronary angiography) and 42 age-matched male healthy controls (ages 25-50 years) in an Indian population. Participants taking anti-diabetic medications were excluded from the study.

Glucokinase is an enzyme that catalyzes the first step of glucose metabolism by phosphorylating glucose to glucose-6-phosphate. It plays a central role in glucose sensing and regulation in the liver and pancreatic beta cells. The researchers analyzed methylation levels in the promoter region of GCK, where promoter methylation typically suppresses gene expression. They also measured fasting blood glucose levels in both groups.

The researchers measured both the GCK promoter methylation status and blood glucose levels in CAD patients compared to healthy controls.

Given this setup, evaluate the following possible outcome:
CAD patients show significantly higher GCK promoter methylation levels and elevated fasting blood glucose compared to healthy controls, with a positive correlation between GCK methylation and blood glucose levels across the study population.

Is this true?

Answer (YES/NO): NO